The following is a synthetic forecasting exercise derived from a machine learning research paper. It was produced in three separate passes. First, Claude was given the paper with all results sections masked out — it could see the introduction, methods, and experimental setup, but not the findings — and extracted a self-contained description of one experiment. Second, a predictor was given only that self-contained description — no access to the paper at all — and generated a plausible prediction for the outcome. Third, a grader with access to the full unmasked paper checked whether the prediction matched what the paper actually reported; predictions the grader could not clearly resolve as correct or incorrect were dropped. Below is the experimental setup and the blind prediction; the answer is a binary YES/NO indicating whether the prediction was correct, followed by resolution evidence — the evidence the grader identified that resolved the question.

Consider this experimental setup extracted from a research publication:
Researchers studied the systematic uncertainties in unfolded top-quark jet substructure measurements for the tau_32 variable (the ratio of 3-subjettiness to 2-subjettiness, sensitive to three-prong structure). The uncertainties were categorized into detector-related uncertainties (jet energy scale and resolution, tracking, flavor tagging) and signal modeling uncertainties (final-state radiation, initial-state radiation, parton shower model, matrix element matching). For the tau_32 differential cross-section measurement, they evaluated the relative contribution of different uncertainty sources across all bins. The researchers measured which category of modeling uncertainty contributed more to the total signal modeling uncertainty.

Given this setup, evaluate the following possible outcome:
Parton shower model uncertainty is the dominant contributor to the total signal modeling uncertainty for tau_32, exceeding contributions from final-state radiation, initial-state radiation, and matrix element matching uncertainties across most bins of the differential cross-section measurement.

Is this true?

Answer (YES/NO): NO